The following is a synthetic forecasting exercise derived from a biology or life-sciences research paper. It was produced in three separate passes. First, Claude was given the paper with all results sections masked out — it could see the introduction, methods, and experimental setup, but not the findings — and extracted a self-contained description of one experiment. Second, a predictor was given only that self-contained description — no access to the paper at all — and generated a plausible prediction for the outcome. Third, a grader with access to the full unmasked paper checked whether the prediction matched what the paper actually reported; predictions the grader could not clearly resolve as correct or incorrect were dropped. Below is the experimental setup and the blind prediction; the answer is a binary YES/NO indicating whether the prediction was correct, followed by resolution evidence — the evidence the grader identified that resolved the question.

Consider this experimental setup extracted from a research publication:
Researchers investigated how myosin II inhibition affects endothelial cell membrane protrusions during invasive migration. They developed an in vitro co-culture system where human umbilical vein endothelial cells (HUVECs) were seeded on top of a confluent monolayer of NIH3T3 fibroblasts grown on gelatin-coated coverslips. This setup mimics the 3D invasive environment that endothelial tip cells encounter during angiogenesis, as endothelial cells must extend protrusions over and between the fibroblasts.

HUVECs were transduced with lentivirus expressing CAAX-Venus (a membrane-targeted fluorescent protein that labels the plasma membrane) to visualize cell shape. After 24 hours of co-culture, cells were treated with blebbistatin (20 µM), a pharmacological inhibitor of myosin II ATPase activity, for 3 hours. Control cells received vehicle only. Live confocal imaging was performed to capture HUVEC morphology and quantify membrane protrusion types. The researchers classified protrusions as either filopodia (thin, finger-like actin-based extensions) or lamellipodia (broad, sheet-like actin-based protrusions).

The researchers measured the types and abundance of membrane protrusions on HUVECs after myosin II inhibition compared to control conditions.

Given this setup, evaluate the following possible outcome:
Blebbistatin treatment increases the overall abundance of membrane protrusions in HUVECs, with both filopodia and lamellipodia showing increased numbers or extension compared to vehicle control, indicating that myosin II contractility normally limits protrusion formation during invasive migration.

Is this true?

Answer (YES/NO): NO